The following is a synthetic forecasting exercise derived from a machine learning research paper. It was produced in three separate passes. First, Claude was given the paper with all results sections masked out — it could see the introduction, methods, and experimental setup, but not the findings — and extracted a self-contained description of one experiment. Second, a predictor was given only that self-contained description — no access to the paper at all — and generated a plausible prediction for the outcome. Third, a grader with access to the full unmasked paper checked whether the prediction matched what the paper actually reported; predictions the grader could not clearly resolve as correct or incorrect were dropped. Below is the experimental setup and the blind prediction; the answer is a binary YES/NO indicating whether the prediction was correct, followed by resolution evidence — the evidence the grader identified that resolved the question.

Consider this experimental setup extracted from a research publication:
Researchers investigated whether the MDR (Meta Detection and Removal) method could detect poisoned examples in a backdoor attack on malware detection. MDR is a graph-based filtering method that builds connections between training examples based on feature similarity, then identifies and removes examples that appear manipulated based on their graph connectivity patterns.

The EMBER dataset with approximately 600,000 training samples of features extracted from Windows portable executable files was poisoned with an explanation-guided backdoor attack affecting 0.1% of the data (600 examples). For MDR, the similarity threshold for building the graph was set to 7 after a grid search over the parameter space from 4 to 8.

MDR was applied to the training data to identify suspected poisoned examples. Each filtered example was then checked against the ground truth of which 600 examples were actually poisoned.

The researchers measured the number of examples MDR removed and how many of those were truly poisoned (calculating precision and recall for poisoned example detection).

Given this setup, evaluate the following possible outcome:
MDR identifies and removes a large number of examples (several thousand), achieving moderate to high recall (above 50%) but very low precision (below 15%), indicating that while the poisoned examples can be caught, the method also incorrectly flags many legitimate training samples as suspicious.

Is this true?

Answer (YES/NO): NO